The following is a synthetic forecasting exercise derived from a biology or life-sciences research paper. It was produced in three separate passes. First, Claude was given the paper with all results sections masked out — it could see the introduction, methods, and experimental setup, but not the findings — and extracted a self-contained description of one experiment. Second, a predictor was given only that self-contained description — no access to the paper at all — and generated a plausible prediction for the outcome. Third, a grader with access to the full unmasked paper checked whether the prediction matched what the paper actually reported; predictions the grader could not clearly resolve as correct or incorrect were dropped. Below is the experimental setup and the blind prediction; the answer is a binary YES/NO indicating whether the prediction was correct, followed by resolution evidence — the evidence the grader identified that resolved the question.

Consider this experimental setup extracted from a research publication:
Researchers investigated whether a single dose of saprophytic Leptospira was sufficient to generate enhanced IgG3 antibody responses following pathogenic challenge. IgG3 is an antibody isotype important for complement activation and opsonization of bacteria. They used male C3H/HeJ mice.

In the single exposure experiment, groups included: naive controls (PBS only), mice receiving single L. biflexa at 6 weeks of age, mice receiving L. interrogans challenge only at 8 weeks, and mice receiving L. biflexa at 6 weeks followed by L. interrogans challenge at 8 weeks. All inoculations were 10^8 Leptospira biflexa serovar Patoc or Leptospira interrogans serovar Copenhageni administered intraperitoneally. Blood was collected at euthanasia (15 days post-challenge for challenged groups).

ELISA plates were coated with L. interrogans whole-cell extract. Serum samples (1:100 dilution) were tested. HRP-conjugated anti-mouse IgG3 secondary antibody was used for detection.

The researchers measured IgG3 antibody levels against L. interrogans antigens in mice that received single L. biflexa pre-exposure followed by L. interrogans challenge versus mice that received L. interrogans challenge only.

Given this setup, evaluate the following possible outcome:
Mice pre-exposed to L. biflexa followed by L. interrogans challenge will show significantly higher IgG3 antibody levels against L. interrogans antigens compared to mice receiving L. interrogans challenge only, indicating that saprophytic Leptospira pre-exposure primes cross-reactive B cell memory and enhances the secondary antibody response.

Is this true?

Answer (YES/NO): NO